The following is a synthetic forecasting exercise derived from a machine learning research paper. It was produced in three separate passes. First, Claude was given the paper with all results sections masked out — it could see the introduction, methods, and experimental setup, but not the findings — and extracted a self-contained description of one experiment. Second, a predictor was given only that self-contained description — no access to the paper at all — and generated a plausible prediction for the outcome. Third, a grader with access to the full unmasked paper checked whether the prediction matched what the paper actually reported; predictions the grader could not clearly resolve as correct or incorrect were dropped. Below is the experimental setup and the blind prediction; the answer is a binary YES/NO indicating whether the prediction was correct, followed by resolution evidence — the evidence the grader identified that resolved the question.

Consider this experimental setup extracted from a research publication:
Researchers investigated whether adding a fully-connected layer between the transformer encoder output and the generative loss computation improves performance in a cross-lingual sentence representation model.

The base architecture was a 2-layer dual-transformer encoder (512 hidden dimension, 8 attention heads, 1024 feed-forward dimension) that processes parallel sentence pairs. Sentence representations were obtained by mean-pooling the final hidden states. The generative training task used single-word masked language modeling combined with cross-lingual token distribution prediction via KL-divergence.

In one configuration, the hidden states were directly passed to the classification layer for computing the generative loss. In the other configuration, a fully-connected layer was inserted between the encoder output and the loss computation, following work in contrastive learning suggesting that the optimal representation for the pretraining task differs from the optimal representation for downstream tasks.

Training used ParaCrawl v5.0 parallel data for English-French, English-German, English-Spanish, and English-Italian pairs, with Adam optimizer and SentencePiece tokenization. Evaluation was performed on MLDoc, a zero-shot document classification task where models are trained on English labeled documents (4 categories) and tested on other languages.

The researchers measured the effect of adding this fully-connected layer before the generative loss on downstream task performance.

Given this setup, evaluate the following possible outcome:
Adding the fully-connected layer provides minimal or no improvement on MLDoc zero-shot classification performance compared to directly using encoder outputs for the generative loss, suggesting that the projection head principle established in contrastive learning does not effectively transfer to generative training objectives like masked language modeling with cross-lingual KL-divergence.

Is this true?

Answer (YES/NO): NO